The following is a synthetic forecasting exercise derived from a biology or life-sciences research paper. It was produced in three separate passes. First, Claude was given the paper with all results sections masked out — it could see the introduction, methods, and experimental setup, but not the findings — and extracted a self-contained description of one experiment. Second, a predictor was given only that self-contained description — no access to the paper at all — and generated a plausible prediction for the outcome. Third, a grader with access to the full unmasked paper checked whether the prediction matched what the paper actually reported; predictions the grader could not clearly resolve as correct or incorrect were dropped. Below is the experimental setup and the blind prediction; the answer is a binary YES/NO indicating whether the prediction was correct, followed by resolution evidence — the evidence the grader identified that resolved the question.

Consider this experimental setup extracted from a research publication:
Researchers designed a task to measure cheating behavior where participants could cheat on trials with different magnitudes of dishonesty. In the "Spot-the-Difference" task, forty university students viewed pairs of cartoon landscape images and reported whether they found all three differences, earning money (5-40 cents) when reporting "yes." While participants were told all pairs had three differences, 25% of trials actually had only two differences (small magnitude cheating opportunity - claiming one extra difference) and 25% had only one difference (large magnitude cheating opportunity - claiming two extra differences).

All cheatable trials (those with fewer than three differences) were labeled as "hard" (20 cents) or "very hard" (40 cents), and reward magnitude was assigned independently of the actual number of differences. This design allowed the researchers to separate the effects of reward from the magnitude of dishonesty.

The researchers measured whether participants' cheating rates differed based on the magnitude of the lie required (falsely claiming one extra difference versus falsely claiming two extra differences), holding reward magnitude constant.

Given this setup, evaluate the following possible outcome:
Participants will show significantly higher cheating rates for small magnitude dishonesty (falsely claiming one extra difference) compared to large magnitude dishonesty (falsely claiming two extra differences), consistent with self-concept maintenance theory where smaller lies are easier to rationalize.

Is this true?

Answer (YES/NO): YES